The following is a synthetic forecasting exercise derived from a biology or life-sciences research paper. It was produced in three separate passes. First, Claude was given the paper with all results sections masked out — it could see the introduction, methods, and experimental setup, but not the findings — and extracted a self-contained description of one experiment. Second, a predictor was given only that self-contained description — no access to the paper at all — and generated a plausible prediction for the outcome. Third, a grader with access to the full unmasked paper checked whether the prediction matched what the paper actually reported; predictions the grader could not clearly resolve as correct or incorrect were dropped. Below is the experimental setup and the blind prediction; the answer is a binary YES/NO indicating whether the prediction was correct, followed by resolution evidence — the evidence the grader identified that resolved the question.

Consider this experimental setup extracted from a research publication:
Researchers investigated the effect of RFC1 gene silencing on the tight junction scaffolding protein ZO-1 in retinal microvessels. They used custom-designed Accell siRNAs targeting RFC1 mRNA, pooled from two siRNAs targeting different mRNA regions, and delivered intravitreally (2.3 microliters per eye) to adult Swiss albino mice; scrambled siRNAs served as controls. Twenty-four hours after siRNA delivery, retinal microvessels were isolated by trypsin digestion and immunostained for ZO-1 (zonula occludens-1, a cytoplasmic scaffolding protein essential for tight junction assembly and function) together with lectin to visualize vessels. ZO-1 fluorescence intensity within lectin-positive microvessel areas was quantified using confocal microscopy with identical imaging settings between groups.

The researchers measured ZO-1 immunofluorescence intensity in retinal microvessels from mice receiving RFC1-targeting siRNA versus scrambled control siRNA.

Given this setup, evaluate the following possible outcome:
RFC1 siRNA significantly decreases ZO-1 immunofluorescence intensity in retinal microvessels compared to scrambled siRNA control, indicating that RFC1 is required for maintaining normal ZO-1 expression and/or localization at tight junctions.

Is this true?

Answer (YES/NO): YES